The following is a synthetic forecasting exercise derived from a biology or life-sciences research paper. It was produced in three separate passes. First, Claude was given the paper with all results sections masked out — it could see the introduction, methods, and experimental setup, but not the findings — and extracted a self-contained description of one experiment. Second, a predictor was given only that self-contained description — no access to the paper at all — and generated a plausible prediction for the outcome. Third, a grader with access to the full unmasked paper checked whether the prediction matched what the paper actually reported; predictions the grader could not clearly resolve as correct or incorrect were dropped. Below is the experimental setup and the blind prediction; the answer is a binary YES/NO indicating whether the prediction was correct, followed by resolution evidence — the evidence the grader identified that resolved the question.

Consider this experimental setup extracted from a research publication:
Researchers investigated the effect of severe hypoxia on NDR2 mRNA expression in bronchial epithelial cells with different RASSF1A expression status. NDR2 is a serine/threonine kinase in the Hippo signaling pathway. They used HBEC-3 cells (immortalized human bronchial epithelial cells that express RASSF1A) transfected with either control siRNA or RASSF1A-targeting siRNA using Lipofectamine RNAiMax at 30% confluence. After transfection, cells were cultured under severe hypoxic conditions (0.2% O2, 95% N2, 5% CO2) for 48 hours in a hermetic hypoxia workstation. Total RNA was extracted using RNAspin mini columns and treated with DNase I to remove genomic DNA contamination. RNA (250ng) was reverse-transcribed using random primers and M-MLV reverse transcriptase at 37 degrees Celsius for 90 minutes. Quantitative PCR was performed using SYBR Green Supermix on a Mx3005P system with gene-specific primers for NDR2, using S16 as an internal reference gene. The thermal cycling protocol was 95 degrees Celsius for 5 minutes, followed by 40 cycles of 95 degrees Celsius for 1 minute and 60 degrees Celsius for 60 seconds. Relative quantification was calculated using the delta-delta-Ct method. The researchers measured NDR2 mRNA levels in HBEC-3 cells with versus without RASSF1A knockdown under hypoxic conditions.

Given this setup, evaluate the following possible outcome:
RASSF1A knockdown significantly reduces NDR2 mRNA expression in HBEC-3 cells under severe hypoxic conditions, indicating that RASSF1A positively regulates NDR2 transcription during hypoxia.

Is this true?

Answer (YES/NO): NO